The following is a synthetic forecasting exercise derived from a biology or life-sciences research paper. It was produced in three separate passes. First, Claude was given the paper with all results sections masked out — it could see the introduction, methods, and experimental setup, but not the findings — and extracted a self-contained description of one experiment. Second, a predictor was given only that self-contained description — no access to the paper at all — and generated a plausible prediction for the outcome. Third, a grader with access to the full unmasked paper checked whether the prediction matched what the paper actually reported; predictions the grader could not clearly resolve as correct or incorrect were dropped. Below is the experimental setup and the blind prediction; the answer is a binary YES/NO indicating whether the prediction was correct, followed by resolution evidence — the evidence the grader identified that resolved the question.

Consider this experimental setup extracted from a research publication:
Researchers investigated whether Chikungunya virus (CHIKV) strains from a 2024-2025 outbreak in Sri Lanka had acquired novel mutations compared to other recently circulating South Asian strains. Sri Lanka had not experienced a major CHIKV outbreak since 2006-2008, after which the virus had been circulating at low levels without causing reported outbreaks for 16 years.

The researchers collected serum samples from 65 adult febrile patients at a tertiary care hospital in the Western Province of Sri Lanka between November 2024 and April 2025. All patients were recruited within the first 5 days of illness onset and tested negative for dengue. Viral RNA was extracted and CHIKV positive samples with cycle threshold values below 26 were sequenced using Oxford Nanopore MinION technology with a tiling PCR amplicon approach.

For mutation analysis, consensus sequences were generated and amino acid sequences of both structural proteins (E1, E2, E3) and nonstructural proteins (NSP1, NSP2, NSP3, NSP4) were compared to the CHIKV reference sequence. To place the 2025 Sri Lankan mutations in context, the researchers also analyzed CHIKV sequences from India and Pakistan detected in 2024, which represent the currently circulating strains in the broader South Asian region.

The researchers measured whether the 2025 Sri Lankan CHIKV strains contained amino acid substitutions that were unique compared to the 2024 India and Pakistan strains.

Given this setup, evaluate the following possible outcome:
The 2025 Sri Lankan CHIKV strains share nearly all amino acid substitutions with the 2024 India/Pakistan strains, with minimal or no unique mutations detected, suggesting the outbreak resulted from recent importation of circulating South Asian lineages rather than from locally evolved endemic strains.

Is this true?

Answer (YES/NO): NO